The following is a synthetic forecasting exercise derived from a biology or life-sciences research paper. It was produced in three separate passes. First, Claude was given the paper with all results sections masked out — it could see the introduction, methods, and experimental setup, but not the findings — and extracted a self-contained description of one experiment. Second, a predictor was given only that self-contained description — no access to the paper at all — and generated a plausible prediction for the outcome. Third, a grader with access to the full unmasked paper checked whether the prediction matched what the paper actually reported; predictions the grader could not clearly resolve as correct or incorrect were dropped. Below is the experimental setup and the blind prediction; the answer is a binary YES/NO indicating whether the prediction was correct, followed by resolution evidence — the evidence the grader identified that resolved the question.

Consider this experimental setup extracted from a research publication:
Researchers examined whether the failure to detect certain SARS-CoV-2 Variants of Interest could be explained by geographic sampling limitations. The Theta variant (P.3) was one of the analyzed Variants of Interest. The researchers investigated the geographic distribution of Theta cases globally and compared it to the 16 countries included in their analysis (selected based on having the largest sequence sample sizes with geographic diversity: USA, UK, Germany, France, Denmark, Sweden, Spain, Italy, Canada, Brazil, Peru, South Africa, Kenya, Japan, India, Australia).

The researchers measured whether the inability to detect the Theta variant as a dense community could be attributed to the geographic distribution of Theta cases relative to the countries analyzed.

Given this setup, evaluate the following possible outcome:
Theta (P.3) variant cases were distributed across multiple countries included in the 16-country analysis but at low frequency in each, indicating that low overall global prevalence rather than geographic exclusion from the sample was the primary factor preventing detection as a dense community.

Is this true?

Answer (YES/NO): NO